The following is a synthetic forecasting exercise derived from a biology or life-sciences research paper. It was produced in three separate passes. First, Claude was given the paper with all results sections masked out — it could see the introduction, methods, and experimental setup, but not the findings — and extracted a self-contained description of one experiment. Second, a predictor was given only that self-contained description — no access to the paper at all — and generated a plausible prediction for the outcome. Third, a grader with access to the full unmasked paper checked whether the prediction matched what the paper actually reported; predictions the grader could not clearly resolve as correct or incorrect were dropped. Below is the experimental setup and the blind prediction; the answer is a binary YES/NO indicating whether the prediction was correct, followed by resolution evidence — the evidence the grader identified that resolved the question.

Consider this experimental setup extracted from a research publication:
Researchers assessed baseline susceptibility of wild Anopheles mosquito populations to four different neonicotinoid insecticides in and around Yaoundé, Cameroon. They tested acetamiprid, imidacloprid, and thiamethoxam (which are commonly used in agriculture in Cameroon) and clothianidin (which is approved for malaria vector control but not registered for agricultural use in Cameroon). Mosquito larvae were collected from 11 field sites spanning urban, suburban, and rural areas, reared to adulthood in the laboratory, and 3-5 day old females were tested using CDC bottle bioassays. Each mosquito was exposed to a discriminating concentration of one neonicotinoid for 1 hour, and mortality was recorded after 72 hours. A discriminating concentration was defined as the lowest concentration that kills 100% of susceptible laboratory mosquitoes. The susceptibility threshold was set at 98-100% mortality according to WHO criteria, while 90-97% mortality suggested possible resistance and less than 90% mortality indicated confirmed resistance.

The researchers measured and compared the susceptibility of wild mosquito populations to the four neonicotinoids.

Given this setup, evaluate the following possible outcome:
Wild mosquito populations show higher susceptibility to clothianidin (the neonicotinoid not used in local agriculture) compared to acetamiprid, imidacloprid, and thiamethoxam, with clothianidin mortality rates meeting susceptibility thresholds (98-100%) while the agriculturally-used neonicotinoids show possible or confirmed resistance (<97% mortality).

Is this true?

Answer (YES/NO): NO